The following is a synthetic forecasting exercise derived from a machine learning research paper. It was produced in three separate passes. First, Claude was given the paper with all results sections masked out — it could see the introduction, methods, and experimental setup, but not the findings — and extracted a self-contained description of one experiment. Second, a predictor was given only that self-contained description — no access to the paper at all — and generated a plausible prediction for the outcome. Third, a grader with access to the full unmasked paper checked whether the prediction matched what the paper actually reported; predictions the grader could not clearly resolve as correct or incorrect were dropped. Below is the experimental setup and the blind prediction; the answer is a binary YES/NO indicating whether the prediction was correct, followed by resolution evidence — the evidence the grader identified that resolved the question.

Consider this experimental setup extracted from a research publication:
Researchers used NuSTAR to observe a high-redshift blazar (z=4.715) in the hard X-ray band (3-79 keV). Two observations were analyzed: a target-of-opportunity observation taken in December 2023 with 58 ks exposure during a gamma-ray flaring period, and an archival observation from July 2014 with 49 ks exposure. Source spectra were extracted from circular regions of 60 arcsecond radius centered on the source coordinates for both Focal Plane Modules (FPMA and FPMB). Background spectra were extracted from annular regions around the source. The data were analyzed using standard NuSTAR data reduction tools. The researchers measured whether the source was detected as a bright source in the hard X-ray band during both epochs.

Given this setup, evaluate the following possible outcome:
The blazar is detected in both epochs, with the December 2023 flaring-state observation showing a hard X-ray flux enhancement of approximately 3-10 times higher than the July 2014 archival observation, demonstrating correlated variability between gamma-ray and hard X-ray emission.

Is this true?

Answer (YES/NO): NO